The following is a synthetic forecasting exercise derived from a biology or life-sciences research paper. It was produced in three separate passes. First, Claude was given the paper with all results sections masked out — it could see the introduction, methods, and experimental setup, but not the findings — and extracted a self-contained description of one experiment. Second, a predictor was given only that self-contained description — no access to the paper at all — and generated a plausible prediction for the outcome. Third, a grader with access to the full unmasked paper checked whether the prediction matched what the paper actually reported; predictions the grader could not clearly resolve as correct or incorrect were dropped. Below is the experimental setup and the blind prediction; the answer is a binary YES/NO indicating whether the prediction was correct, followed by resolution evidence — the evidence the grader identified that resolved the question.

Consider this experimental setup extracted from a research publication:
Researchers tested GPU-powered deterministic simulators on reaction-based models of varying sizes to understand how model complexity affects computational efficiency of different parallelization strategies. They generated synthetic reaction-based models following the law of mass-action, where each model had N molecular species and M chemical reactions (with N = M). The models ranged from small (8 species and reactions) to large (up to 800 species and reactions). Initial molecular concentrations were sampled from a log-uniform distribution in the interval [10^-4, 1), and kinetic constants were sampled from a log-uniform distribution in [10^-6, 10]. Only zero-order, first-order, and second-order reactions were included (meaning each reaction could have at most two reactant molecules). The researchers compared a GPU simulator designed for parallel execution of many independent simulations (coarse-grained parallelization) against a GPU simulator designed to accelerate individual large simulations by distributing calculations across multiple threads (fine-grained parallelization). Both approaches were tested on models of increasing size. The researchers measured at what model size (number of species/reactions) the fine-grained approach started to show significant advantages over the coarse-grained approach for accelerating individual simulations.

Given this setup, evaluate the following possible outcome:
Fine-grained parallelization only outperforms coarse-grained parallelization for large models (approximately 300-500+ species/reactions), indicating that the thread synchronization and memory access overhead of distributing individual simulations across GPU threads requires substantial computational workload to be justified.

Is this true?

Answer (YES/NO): YES